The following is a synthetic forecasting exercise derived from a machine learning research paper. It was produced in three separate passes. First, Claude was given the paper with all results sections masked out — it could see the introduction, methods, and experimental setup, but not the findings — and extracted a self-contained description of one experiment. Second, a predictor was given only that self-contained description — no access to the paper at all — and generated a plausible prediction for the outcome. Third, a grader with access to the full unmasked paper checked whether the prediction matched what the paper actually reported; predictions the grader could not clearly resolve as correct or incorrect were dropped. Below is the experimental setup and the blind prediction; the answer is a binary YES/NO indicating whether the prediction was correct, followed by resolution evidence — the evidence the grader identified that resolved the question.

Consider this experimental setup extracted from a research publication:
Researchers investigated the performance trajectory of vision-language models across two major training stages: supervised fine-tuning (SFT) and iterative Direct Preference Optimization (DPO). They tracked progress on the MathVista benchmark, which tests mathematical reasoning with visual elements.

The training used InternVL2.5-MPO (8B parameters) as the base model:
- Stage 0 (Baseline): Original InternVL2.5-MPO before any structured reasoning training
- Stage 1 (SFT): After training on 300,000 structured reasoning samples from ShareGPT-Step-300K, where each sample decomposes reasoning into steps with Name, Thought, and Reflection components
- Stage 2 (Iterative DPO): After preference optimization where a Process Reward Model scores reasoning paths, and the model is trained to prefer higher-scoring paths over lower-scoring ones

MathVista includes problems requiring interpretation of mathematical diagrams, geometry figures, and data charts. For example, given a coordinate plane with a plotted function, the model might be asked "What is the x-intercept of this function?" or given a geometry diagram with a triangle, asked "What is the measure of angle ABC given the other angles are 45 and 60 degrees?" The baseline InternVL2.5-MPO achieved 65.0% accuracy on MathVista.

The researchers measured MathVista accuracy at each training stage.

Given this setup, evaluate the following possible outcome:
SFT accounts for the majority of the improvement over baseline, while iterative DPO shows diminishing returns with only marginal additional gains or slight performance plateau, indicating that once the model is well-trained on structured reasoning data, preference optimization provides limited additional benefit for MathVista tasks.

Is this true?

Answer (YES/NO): NO